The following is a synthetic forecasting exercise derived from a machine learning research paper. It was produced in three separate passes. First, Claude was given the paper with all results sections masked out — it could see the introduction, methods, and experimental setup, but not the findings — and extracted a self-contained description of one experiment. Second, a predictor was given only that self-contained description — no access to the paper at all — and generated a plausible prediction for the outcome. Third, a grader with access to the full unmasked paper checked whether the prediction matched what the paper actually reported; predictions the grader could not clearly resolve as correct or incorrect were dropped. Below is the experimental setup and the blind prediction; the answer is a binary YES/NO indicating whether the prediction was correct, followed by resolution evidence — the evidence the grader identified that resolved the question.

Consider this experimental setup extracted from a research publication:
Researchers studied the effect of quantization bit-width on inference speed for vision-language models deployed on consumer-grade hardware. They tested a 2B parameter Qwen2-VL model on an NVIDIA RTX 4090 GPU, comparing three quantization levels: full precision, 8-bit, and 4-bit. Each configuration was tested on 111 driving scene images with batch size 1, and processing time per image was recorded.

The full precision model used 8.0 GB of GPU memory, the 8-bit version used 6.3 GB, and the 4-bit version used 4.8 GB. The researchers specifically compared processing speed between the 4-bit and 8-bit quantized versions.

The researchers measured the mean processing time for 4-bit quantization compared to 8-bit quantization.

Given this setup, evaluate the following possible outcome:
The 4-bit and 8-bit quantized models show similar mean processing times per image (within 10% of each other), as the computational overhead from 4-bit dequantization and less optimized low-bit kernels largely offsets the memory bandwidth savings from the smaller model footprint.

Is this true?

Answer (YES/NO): NO